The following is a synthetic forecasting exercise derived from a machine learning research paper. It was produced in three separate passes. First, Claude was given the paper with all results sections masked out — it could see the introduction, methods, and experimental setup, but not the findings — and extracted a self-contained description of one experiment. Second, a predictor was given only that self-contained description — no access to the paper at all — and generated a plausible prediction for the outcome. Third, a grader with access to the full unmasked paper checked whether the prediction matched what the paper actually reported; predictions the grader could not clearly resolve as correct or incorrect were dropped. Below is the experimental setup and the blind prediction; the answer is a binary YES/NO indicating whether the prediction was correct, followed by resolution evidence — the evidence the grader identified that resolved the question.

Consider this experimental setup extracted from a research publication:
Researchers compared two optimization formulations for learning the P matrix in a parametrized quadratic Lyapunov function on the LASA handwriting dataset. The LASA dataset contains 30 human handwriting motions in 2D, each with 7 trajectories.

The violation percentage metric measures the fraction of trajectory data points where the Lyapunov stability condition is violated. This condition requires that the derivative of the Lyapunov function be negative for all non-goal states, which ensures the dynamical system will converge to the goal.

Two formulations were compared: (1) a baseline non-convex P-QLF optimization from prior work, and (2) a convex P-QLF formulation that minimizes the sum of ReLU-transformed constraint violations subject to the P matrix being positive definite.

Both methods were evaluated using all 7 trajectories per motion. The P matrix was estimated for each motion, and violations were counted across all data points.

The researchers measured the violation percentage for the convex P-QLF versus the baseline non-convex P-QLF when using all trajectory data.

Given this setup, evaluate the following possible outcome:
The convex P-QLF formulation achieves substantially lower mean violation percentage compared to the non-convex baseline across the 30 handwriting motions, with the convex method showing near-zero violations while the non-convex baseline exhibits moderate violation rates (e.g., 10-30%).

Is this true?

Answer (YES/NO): NO